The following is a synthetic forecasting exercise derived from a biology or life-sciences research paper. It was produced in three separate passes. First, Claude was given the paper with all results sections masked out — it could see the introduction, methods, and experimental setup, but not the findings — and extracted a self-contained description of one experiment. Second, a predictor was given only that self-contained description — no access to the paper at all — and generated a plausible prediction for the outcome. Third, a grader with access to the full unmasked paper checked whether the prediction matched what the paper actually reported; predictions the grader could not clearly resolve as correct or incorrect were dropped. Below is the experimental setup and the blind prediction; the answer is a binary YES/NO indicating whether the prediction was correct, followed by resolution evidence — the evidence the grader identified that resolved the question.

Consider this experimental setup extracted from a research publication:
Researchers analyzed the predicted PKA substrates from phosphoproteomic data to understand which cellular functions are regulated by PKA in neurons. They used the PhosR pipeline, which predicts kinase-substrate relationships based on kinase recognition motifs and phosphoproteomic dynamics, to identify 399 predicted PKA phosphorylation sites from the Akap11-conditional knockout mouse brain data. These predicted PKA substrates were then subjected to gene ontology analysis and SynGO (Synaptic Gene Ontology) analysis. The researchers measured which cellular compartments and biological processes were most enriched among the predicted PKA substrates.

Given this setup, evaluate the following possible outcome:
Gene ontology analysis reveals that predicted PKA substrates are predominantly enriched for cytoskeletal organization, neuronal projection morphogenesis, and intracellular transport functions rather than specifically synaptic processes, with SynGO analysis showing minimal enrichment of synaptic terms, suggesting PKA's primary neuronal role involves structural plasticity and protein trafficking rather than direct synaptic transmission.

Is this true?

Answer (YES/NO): NO